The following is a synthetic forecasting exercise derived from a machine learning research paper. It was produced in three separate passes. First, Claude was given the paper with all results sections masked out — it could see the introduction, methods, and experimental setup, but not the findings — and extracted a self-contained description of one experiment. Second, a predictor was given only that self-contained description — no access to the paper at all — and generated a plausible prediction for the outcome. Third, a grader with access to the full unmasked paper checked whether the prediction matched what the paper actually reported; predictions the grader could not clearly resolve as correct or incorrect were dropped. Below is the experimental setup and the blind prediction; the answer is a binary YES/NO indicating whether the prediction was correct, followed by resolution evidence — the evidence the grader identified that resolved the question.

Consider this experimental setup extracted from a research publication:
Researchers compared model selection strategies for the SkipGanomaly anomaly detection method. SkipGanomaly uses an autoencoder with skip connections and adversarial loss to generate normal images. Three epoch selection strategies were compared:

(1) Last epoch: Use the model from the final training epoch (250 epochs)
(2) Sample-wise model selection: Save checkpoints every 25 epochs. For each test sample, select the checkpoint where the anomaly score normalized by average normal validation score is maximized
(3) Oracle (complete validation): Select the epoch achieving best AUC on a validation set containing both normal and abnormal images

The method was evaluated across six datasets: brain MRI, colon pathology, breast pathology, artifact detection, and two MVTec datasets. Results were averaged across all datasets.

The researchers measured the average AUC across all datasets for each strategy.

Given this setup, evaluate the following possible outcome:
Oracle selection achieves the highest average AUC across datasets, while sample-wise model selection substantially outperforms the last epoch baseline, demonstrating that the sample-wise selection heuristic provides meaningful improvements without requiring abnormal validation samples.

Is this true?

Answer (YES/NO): YES